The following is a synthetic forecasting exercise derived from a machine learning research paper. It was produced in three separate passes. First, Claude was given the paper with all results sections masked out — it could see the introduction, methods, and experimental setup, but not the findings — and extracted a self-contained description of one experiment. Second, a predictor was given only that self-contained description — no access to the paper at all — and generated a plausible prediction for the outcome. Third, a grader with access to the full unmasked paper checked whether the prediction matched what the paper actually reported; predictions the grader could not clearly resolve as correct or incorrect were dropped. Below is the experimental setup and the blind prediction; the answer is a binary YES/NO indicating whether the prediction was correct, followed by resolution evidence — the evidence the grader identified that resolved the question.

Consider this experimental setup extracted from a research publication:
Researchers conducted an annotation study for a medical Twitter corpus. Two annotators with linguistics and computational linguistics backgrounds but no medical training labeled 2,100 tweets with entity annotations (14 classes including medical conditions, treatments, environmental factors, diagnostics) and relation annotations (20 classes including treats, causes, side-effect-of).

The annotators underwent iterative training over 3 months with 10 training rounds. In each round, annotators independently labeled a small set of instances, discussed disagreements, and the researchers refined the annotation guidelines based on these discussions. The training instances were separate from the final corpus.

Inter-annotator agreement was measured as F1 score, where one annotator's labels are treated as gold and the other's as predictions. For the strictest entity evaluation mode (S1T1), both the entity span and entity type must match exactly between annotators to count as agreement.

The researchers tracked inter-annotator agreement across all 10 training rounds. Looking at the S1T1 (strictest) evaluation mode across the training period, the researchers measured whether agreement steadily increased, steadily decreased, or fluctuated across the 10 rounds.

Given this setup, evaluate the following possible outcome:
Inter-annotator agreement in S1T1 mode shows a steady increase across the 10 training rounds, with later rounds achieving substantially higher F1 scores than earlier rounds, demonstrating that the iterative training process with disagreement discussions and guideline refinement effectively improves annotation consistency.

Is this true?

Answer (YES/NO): NO